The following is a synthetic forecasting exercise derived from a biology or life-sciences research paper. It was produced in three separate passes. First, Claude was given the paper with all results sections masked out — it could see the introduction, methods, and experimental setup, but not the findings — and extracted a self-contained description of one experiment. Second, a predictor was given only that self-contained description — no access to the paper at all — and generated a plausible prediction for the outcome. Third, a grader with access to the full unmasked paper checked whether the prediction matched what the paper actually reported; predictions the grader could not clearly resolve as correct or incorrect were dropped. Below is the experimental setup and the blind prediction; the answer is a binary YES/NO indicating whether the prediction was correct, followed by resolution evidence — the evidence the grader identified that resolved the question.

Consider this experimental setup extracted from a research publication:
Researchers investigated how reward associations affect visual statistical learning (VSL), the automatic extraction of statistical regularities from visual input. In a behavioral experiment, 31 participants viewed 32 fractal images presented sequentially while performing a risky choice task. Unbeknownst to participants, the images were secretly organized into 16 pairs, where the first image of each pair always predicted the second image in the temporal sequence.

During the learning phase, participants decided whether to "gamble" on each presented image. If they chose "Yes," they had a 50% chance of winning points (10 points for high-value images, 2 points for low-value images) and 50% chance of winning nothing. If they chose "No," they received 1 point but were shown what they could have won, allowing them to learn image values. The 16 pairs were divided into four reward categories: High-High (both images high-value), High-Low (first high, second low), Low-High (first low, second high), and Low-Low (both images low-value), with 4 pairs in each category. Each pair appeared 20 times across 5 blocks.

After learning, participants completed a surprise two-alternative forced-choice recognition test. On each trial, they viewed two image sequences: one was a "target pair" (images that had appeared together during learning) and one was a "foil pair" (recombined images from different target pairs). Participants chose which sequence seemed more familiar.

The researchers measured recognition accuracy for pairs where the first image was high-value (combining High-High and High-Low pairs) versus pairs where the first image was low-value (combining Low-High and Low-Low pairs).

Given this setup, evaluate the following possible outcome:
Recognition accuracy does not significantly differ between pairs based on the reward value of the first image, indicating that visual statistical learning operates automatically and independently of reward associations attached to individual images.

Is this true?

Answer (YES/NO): NO